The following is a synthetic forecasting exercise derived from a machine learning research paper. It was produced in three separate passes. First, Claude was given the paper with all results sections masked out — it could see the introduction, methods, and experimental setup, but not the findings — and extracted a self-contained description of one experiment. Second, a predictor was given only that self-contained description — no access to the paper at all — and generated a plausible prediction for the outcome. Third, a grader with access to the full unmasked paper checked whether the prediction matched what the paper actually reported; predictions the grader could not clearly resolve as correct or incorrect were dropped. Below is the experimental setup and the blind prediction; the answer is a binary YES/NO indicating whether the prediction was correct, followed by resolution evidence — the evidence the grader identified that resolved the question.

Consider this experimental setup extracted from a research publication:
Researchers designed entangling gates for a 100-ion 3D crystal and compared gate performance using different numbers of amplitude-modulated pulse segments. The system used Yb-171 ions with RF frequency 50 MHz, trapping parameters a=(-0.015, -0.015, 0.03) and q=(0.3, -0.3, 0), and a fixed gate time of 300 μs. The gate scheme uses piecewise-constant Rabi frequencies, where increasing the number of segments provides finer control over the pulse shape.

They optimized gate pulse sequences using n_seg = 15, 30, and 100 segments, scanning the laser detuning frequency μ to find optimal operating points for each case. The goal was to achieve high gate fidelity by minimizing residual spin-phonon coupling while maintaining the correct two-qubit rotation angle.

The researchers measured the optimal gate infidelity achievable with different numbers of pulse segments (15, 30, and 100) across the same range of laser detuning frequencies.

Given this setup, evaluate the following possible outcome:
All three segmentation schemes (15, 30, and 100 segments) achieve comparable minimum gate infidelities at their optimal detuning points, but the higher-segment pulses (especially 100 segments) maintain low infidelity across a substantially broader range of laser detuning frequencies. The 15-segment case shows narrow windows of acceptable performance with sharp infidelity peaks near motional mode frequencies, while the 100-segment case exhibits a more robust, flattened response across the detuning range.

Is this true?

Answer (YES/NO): NO